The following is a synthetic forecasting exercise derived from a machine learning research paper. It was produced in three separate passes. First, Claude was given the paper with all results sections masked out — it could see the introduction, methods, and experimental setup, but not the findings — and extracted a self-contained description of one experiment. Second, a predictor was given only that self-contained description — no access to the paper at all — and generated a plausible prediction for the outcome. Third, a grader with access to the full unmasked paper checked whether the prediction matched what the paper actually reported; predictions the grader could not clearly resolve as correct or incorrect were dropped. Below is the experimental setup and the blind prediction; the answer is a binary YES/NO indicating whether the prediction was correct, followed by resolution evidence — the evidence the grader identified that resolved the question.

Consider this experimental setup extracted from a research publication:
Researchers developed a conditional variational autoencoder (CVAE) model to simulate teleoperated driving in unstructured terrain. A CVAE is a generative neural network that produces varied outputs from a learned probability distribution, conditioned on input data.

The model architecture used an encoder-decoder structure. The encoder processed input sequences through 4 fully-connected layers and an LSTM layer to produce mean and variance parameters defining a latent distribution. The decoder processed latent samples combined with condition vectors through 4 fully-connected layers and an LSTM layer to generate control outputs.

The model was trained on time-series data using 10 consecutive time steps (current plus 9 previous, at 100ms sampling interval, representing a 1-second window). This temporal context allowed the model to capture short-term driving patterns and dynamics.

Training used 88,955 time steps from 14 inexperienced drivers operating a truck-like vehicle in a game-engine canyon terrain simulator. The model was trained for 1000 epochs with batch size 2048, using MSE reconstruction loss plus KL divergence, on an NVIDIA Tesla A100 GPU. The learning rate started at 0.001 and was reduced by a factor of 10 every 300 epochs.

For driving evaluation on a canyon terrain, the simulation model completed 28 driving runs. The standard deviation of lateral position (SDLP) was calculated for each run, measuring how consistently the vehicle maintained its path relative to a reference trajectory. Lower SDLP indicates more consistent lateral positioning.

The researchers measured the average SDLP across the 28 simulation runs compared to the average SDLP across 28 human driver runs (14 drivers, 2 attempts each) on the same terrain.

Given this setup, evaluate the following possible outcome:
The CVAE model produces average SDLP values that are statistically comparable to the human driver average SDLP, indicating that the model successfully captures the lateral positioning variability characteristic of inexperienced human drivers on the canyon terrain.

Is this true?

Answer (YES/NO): YES